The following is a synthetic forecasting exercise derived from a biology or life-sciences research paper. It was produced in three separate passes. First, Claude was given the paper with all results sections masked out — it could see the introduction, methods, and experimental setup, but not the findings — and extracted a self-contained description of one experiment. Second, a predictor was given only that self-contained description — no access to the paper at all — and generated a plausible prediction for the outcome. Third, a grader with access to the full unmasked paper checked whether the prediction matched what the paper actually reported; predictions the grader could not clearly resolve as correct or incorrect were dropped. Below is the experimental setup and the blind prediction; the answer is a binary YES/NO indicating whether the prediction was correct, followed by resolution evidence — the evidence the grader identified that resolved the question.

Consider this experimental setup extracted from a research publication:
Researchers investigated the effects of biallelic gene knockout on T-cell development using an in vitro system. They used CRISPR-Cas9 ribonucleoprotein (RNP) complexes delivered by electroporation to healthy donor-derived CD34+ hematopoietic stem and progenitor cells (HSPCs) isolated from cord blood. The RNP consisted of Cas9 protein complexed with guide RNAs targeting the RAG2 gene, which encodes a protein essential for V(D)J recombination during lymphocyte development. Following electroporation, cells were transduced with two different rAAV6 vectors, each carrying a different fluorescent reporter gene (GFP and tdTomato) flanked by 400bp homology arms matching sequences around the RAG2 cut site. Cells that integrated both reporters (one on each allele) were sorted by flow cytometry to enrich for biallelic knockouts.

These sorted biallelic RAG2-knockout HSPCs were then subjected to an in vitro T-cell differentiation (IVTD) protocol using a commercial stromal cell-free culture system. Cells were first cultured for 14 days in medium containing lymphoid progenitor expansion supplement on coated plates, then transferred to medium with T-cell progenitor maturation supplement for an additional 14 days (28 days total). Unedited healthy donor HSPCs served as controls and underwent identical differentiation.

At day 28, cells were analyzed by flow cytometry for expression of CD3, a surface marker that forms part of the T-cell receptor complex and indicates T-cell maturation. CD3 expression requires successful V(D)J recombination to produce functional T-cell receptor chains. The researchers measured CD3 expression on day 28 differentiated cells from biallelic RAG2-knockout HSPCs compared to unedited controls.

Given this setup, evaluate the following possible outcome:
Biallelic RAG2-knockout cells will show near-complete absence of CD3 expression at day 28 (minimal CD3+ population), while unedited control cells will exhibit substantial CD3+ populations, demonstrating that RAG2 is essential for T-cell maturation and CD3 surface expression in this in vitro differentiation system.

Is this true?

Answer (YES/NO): YES